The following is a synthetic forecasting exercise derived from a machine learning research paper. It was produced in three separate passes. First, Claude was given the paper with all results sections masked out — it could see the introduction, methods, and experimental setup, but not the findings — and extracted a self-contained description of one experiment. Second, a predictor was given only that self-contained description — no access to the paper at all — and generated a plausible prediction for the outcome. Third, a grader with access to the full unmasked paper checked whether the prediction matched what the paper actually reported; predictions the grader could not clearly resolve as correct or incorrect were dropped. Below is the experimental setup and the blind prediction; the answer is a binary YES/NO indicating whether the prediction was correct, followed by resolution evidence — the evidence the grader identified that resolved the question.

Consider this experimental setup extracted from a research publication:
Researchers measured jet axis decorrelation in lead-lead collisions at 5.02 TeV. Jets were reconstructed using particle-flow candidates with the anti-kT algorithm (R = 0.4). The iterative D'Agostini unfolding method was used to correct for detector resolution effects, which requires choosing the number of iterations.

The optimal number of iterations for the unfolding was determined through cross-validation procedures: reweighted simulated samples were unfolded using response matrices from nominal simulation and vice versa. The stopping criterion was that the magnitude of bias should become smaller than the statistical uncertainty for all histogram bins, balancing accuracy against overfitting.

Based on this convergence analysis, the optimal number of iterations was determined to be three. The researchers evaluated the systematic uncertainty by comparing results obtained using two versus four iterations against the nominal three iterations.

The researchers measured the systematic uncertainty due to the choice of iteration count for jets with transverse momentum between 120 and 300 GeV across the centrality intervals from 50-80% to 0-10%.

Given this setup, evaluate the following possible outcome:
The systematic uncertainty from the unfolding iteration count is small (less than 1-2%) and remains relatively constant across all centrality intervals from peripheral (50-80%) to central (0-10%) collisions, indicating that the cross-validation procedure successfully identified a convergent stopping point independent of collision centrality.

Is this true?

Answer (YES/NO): NO